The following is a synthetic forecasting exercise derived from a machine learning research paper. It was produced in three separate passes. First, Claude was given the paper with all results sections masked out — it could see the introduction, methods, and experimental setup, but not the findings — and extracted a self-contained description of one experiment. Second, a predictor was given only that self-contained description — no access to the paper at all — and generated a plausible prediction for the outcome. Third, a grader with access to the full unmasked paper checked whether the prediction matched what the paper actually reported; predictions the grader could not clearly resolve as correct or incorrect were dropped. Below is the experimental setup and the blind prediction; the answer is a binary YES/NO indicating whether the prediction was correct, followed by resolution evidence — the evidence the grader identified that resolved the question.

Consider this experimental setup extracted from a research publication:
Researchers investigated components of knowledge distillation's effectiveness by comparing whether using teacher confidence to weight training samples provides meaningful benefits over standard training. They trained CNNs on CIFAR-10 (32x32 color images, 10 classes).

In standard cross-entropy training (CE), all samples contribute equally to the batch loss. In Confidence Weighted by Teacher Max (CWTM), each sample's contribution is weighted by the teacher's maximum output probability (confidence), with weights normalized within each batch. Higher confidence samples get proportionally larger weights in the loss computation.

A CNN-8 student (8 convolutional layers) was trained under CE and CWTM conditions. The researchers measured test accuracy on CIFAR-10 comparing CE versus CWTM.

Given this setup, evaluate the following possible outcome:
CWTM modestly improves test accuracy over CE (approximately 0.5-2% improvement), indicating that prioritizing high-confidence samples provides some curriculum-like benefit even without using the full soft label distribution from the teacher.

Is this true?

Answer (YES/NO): NO